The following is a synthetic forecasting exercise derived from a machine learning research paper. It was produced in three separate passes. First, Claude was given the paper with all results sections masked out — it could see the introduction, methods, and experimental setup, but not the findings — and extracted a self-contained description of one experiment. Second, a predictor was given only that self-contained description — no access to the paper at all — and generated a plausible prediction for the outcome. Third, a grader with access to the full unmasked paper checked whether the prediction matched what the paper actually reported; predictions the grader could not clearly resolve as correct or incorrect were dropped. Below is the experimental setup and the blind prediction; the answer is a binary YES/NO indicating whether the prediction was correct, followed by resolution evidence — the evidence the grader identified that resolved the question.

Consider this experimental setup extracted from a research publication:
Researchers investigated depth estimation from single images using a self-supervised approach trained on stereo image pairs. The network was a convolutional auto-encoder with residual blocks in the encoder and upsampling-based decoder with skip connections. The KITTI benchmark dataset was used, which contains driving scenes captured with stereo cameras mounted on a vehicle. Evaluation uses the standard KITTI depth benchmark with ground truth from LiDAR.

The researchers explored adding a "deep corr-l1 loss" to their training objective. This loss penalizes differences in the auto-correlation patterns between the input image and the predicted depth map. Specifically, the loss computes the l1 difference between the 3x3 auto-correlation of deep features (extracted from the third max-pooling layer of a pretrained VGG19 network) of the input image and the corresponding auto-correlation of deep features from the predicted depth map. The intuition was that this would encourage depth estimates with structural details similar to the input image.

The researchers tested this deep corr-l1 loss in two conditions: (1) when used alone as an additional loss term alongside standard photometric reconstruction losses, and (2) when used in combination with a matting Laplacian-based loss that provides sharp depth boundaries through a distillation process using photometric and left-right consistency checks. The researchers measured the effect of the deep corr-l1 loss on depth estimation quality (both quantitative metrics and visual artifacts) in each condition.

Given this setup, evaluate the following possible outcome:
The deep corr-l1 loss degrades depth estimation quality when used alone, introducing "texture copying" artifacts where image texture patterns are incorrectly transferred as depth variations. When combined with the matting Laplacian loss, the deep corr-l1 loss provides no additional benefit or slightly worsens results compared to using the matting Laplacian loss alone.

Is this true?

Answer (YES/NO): NO